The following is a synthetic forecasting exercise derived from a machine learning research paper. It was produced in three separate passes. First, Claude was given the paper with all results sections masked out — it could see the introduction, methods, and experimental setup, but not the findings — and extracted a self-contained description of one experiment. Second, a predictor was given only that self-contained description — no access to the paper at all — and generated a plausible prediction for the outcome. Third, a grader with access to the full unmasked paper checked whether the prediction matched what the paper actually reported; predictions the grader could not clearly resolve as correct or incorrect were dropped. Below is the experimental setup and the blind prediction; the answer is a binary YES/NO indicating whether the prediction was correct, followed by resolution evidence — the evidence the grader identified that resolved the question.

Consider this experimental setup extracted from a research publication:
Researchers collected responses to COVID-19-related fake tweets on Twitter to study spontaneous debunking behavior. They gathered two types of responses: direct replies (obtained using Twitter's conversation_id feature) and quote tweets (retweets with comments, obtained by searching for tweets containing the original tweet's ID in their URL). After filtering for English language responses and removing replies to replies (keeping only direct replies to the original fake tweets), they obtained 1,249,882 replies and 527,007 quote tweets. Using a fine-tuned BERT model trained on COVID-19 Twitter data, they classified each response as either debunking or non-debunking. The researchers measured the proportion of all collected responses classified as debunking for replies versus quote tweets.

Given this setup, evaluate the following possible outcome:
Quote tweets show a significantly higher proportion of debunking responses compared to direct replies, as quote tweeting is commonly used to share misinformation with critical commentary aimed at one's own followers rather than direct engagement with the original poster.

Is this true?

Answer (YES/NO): NO